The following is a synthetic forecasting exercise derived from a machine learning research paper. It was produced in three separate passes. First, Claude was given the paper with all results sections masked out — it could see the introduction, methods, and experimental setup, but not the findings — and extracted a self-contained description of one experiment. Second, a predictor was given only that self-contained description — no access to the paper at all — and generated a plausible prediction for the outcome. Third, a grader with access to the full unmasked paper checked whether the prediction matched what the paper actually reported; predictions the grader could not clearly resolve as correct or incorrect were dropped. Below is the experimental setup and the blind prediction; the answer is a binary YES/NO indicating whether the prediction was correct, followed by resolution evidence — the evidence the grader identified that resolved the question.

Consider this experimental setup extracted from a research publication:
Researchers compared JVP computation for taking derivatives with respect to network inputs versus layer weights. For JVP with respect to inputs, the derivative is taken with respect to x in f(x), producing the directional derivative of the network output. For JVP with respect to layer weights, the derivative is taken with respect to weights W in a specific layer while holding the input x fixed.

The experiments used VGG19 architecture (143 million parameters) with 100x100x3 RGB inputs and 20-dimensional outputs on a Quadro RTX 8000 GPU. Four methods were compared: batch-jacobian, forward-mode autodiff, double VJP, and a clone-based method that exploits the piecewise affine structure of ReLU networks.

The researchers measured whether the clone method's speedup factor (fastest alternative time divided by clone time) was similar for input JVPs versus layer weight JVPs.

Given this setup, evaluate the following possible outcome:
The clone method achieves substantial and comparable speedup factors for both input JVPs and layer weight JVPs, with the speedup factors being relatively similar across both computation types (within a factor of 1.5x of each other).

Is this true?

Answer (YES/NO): YES